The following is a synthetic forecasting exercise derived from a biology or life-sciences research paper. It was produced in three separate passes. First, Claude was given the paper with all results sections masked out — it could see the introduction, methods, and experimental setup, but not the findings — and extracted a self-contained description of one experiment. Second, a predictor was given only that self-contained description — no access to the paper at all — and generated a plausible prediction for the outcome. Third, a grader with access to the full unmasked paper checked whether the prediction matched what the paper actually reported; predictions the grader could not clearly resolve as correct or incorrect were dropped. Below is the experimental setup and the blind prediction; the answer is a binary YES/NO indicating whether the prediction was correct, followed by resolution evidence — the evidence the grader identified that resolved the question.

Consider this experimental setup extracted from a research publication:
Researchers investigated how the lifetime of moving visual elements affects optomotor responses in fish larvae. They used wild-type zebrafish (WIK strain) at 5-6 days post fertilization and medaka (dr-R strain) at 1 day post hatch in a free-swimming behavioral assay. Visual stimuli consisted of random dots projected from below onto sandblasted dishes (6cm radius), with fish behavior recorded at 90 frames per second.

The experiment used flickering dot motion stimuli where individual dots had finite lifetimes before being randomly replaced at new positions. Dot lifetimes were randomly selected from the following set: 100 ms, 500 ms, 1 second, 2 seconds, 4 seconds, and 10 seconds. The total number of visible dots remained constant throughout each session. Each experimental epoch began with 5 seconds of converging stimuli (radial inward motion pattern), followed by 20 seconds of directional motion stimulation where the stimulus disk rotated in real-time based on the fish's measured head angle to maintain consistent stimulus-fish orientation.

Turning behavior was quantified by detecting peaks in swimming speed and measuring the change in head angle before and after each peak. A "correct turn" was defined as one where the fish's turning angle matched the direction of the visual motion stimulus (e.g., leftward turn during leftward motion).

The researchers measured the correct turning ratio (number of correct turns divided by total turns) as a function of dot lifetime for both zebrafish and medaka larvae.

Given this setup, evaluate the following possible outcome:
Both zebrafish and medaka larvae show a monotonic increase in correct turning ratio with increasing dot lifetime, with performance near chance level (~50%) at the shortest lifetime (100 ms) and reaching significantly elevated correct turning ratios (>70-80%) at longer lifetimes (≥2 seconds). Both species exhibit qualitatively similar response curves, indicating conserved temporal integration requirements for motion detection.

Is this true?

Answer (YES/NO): NO